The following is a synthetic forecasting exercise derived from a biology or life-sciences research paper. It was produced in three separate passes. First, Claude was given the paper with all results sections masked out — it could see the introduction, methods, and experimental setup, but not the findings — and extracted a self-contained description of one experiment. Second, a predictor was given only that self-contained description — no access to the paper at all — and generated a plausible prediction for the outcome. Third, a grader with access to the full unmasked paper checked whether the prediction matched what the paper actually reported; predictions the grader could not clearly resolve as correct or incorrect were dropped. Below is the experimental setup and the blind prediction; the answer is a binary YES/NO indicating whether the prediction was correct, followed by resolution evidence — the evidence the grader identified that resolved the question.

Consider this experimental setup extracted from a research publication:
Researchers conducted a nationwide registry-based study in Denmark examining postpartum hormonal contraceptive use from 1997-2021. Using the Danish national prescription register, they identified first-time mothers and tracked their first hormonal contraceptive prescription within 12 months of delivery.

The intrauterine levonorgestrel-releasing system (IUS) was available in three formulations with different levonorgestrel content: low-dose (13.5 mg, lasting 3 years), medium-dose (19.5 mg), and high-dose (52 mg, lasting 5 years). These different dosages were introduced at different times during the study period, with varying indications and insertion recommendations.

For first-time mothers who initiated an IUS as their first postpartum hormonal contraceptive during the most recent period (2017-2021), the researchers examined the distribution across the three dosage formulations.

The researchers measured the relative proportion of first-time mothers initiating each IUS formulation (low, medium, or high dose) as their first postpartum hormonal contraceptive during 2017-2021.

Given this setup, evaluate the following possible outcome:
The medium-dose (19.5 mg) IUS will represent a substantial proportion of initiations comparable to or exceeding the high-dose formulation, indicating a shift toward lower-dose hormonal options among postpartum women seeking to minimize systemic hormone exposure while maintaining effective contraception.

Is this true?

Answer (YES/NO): YES